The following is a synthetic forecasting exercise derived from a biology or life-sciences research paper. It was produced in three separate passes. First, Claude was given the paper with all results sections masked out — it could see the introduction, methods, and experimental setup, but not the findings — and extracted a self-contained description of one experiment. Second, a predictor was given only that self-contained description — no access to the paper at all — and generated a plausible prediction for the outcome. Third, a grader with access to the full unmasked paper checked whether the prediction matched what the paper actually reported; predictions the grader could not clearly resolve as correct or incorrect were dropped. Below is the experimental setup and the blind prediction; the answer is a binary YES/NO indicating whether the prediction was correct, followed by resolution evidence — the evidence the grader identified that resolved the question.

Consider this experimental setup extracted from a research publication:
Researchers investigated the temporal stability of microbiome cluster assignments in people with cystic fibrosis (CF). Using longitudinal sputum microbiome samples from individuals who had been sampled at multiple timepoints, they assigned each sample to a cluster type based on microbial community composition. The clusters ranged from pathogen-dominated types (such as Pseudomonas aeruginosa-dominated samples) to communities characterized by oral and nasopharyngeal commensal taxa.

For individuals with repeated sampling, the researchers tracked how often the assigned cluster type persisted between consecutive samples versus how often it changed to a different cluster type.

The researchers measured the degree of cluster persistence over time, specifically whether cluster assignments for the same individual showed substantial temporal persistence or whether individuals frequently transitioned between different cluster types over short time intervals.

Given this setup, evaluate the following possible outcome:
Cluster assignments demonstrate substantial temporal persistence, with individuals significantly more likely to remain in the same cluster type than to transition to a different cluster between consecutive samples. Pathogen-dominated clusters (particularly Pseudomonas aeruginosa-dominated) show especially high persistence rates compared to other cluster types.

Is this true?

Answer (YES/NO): NO